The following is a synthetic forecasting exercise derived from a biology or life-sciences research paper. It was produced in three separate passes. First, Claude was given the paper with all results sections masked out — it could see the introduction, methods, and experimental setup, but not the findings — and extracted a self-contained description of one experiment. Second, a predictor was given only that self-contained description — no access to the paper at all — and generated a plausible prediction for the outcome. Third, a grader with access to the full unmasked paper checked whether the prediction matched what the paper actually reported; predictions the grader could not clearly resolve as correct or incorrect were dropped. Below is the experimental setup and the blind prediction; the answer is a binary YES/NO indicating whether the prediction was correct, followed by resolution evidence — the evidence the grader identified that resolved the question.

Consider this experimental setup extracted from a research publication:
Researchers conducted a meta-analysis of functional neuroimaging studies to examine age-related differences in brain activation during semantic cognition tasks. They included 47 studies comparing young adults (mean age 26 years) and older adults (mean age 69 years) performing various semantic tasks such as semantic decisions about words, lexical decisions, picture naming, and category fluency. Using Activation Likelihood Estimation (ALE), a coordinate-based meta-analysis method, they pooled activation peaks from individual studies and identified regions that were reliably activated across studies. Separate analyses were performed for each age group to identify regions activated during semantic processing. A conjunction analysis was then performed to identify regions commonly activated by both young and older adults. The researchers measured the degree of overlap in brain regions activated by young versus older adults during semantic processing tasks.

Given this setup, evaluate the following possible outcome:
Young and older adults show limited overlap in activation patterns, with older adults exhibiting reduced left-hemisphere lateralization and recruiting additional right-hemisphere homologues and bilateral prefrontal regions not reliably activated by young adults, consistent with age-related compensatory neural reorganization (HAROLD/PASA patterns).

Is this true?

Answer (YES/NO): NO